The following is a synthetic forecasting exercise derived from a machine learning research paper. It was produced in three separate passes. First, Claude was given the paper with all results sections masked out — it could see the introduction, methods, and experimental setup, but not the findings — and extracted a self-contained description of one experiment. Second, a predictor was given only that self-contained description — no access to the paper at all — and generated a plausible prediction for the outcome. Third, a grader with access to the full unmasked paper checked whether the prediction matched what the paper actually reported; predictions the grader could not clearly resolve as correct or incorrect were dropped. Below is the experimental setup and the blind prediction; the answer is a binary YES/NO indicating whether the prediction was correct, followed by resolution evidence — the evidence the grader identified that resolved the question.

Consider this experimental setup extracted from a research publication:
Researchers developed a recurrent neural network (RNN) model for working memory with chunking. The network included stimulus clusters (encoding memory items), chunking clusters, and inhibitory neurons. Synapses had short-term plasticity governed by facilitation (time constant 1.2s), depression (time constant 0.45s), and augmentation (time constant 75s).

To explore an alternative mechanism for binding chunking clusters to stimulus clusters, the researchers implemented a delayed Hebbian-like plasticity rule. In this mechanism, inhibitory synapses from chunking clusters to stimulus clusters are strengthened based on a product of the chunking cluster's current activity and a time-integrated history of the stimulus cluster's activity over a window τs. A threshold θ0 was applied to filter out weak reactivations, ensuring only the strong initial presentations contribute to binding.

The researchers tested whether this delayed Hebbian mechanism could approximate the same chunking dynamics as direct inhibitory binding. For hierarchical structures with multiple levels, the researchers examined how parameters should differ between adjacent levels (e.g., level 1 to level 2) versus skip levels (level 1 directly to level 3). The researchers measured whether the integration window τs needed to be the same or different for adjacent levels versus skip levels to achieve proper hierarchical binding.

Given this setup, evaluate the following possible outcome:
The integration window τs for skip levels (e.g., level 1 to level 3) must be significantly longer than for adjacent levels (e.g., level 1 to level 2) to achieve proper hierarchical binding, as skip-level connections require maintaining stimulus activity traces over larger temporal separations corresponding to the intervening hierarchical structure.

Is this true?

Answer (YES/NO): YES